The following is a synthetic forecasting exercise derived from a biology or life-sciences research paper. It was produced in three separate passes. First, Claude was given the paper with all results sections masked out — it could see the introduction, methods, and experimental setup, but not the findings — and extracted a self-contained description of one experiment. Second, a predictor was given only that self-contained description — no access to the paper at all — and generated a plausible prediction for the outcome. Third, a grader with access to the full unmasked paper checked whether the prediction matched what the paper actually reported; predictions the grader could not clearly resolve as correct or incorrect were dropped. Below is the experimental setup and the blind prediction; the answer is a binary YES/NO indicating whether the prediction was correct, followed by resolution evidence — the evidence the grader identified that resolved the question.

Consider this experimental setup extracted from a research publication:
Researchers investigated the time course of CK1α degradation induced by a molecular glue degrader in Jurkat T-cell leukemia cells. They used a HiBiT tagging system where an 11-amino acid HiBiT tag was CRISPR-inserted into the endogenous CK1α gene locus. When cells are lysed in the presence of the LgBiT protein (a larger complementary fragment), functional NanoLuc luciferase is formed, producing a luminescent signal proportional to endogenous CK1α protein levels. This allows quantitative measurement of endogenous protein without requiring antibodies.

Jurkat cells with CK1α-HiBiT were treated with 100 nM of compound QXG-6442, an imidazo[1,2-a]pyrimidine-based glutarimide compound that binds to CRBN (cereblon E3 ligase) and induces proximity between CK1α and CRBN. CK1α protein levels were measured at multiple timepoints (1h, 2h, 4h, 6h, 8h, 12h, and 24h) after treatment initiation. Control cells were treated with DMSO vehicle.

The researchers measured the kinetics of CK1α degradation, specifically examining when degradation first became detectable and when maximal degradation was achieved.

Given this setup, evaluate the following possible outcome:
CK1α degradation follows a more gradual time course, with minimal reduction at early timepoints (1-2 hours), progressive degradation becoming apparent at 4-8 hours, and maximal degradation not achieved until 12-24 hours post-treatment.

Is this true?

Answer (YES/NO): NO